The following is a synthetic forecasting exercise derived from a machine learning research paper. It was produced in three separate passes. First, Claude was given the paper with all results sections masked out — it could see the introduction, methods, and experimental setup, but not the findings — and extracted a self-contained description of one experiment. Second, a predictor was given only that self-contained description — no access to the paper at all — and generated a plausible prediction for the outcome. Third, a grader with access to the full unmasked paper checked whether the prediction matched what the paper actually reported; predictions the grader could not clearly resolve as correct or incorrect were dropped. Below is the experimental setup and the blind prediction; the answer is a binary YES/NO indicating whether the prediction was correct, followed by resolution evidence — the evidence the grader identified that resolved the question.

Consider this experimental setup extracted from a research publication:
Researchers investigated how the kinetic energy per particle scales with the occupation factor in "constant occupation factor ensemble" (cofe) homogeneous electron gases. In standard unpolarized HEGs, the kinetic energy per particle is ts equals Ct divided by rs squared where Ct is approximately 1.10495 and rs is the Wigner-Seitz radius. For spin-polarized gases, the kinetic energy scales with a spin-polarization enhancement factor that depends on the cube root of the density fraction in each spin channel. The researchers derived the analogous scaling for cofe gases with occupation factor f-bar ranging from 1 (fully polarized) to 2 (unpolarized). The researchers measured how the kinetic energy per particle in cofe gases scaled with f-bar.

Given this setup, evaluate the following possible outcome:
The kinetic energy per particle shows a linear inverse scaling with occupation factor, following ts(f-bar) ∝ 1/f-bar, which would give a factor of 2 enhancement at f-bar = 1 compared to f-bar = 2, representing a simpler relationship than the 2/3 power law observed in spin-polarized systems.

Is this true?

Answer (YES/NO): NO